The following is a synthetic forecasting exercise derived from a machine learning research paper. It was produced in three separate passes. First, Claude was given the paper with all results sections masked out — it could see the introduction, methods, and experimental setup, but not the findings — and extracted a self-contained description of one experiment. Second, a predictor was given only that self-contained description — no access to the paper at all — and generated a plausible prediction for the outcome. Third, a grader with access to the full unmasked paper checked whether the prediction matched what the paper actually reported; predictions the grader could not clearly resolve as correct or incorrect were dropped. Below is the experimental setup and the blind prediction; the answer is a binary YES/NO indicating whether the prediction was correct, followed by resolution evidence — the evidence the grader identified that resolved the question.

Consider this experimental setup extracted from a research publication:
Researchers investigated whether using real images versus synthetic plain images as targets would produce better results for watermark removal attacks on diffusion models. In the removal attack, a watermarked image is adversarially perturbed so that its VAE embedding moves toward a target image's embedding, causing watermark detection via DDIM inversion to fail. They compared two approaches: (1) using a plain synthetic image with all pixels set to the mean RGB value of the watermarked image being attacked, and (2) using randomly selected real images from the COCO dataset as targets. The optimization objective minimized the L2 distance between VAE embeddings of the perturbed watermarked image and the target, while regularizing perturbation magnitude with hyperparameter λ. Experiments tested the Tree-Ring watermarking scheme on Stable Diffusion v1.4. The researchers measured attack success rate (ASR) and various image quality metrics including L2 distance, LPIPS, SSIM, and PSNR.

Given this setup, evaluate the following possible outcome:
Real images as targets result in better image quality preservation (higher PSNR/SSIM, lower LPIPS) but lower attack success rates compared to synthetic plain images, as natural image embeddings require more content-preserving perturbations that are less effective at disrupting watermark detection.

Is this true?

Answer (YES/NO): NO